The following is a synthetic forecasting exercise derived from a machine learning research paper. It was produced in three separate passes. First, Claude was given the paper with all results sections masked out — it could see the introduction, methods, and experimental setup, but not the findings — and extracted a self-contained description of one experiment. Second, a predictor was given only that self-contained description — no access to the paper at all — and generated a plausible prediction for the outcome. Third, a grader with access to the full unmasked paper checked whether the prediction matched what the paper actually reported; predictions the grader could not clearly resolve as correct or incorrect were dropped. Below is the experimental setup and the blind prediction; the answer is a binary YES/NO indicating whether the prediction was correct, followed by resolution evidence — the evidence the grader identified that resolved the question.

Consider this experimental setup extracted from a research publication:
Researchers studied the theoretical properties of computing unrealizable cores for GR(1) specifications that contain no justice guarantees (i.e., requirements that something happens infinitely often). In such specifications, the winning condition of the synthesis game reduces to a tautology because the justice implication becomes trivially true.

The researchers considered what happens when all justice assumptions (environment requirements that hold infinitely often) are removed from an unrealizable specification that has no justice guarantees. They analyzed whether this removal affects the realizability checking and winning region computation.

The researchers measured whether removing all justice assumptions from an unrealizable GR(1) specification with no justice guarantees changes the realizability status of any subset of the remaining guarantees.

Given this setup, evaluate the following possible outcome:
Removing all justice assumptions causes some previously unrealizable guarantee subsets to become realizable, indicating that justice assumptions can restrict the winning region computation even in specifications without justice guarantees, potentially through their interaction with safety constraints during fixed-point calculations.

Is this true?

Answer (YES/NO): NO